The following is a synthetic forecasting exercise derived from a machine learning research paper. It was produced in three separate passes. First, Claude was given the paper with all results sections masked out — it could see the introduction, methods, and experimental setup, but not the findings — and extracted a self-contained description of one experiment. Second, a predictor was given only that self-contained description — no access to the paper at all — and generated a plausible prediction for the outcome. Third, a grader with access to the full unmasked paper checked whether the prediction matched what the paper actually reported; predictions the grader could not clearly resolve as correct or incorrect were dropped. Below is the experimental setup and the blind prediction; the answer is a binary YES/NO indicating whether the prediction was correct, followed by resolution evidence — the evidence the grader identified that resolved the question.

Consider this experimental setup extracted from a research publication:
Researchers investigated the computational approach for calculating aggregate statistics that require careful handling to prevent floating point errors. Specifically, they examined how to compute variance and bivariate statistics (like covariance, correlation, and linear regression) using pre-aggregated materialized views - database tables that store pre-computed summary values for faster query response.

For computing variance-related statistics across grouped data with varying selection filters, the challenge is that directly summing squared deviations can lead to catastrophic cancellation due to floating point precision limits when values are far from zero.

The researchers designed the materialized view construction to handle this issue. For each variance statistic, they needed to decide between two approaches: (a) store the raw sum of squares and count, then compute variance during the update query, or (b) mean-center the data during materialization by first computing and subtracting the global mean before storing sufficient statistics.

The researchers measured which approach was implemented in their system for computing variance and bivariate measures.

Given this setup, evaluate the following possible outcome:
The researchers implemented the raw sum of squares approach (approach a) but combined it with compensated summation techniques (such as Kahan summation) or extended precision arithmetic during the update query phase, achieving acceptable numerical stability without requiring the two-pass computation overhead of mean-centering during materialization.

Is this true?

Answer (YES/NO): NO